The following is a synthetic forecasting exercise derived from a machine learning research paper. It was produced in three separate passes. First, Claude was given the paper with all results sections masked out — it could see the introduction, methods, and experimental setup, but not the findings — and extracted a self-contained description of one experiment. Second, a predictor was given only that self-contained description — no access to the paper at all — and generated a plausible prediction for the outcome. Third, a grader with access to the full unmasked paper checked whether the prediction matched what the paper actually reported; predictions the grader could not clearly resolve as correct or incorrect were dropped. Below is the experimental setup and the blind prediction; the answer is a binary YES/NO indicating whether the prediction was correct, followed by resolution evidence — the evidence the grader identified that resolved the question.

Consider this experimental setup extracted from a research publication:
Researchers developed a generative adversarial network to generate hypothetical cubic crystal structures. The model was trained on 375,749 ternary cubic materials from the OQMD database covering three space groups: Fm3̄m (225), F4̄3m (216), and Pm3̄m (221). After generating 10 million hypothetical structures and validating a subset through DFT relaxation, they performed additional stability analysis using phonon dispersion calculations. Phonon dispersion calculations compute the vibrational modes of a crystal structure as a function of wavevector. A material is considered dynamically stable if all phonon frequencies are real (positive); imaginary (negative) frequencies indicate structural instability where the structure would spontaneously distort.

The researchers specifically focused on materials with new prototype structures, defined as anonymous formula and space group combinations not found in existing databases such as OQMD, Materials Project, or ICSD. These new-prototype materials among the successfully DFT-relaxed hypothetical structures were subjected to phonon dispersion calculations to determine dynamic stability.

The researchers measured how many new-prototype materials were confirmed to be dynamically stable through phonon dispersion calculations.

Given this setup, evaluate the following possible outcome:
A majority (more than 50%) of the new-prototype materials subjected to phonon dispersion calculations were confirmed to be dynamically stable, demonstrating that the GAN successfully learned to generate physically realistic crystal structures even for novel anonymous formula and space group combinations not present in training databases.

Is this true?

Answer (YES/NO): NO